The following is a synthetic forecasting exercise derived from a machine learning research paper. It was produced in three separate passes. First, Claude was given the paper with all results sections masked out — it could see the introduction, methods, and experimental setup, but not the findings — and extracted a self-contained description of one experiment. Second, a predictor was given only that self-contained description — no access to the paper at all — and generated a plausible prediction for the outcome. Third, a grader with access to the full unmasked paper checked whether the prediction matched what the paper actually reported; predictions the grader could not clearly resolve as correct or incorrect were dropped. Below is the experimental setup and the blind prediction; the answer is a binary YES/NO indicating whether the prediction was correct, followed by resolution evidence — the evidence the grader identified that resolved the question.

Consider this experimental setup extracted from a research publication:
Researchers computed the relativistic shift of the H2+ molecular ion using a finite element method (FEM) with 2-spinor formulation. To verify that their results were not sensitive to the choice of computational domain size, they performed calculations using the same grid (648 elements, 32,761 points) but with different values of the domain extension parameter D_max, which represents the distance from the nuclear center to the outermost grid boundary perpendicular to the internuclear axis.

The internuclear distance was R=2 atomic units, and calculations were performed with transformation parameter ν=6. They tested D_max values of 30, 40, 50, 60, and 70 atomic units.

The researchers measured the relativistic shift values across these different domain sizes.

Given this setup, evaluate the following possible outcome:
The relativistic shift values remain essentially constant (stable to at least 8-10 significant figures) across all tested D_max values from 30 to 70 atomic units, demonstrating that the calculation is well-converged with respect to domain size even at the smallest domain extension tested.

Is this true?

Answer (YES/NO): YES